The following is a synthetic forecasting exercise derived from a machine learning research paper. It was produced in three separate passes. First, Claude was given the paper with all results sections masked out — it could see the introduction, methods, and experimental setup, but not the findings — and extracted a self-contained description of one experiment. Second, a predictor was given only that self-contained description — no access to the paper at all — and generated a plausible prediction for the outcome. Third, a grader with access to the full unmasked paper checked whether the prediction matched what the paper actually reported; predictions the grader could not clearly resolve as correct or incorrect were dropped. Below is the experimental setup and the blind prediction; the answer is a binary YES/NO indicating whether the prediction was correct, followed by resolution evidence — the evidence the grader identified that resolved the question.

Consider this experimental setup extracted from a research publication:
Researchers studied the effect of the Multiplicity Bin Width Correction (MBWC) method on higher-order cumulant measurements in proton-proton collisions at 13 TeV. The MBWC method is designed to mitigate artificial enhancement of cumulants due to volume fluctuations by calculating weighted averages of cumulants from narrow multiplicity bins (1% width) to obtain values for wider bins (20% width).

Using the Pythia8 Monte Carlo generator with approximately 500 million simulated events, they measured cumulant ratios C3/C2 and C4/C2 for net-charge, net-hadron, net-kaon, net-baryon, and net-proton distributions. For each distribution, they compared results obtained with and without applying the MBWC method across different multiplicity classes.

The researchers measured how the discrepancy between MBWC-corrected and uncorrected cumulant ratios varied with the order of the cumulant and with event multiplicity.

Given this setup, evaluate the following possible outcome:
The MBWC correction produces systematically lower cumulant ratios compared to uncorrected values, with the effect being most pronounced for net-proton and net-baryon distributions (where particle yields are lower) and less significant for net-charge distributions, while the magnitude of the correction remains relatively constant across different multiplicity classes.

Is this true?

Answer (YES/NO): NO